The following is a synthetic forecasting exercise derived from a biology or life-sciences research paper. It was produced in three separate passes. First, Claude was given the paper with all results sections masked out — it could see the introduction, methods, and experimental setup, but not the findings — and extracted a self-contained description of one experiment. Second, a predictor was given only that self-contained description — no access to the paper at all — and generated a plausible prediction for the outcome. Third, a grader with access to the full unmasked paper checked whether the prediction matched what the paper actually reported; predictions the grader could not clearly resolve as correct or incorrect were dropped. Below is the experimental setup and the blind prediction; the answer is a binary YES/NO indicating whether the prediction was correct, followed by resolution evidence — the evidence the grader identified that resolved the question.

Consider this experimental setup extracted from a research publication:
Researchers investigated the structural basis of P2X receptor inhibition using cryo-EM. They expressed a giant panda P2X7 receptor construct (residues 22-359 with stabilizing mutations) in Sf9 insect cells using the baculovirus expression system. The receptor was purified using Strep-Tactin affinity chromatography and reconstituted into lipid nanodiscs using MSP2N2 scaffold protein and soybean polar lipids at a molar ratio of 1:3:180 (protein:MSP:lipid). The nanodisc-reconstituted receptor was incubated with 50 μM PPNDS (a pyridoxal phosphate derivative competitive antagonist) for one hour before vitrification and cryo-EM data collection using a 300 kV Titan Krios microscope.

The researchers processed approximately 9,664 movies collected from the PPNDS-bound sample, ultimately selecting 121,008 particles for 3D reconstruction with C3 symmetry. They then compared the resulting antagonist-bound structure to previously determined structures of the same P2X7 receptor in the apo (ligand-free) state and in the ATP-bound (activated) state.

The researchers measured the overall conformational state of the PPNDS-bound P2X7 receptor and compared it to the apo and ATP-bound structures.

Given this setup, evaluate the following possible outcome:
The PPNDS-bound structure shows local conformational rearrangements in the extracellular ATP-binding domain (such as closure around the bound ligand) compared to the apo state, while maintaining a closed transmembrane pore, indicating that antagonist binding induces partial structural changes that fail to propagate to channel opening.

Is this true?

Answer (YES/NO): YES